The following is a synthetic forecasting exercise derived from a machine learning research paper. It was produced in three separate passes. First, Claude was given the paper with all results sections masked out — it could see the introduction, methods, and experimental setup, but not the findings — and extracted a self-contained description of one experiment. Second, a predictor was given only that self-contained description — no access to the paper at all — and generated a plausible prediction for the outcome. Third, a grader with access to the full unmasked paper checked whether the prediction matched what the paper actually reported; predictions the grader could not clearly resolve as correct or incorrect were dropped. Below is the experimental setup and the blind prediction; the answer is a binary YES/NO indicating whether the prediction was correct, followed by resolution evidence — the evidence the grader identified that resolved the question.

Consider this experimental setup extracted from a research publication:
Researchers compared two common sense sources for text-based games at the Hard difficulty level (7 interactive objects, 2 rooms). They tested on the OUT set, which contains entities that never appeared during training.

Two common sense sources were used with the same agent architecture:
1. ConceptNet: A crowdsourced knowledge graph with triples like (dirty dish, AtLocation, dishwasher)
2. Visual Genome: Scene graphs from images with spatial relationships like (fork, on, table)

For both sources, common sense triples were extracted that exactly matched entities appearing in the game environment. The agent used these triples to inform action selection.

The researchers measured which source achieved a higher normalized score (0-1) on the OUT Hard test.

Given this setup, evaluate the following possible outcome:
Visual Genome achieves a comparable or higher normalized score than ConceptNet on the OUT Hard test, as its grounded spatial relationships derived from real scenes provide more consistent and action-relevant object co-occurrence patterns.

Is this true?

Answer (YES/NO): NO